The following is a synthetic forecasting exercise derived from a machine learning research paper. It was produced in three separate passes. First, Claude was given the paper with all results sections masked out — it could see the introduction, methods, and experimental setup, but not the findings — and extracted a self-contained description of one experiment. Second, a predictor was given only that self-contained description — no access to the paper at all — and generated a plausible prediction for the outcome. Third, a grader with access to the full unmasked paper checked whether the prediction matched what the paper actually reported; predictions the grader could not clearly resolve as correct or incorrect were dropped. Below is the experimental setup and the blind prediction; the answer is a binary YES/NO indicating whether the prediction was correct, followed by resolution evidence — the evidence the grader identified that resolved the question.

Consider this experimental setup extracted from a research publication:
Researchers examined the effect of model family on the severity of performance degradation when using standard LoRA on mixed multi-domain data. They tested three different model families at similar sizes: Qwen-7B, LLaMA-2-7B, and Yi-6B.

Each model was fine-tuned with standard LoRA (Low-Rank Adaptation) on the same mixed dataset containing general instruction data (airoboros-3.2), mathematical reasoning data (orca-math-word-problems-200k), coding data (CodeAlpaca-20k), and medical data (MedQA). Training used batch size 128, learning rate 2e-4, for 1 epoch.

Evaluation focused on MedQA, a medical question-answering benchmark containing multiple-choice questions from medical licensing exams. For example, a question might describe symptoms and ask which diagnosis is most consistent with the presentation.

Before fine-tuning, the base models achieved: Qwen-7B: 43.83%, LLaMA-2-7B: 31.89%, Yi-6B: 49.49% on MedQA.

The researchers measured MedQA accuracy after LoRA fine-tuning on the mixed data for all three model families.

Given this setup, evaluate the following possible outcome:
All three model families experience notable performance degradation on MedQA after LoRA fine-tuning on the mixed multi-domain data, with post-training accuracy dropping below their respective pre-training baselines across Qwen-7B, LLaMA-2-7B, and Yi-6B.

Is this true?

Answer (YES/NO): YES